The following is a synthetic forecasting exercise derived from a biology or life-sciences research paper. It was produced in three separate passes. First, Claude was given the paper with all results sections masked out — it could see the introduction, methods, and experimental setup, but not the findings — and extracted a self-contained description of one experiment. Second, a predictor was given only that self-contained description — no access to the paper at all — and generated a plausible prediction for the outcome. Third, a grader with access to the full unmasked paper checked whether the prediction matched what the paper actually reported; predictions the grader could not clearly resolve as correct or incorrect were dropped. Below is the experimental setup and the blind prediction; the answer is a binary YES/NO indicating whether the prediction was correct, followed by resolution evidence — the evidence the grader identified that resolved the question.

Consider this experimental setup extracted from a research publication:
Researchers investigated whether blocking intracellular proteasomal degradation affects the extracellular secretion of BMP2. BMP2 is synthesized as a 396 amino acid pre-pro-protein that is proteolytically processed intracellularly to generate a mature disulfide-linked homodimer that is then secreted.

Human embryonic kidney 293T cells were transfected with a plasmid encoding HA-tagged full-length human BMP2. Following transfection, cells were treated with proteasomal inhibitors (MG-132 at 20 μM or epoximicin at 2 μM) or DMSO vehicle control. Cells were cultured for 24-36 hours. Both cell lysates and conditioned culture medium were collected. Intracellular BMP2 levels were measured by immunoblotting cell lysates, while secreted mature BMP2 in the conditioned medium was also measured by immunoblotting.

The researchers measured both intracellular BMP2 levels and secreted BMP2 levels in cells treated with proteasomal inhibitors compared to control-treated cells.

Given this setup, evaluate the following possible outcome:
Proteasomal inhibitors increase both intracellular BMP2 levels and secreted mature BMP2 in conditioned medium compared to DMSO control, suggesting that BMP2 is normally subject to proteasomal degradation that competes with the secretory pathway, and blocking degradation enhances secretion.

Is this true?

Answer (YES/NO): YES